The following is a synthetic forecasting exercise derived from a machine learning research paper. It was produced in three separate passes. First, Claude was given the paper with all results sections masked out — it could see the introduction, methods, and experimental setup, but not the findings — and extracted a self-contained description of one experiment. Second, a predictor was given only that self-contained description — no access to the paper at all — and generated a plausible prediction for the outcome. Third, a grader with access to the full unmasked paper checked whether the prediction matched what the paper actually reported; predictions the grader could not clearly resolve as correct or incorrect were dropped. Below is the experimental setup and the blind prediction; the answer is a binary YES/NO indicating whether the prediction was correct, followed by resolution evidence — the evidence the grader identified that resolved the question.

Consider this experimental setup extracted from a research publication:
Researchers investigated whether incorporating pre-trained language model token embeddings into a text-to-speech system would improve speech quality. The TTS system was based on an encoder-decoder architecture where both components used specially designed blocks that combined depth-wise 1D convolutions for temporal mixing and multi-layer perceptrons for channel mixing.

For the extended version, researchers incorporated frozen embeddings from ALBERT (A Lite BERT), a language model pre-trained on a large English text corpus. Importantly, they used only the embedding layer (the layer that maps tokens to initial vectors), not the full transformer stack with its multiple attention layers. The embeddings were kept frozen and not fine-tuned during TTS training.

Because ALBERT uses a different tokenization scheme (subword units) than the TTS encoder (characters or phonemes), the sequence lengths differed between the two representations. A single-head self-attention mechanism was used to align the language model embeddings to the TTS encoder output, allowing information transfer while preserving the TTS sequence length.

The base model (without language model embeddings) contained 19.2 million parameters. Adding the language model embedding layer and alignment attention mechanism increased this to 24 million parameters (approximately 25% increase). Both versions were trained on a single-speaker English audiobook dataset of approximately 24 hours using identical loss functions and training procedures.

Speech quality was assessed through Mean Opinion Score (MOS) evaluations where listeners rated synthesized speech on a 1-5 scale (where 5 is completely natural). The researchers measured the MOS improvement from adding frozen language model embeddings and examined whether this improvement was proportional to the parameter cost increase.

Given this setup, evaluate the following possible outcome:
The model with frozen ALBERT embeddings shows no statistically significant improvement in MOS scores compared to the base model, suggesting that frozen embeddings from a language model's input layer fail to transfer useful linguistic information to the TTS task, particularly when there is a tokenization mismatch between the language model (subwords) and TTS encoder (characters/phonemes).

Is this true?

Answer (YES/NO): NO